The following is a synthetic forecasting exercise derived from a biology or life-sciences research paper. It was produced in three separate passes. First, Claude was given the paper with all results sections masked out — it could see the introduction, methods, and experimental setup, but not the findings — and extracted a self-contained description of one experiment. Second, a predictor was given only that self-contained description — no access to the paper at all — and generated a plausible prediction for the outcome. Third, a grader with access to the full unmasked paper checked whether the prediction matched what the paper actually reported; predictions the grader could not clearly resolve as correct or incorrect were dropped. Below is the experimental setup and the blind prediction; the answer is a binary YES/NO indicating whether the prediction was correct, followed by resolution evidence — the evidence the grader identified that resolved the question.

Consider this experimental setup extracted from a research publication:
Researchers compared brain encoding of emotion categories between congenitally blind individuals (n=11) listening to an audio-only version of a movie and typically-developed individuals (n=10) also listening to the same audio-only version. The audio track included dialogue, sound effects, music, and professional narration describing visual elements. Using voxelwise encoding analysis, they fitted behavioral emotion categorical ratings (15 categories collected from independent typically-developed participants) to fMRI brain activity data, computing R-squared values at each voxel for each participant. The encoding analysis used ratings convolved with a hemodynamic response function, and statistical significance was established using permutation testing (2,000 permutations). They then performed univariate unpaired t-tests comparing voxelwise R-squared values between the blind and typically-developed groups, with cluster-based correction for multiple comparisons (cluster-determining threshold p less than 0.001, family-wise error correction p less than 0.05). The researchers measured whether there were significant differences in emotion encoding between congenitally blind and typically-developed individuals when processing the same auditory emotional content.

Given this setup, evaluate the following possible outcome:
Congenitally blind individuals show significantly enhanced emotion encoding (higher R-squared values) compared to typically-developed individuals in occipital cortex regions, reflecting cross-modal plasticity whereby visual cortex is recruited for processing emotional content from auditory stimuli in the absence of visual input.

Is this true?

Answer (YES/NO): NO